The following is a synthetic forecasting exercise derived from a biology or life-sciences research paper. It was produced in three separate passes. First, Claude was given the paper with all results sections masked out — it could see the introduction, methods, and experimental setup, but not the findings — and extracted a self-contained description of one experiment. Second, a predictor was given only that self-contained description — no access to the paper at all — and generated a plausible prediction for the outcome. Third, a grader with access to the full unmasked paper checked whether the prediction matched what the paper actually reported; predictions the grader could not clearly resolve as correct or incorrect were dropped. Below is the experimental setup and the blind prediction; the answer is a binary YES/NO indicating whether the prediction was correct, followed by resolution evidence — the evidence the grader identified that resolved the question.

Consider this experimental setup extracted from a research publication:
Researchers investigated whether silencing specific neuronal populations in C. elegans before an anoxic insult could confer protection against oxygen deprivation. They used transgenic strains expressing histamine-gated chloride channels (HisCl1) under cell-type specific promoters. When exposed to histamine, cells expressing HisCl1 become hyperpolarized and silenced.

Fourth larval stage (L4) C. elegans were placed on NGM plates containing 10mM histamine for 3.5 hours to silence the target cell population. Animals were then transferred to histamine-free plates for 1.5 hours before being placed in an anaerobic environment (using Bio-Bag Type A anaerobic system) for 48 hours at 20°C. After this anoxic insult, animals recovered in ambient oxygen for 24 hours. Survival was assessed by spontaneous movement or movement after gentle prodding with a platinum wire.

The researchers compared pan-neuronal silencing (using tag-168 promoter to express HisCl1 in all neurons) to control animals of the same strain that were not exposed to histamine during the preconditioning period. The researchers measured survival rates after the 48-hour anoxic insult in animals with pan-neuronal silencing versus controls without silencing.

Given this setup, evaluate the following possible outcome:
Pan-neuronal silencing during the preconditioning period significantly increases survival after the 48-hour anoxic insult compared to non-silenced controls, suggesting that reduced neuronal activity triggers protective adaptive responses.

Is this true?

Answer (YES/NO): YES